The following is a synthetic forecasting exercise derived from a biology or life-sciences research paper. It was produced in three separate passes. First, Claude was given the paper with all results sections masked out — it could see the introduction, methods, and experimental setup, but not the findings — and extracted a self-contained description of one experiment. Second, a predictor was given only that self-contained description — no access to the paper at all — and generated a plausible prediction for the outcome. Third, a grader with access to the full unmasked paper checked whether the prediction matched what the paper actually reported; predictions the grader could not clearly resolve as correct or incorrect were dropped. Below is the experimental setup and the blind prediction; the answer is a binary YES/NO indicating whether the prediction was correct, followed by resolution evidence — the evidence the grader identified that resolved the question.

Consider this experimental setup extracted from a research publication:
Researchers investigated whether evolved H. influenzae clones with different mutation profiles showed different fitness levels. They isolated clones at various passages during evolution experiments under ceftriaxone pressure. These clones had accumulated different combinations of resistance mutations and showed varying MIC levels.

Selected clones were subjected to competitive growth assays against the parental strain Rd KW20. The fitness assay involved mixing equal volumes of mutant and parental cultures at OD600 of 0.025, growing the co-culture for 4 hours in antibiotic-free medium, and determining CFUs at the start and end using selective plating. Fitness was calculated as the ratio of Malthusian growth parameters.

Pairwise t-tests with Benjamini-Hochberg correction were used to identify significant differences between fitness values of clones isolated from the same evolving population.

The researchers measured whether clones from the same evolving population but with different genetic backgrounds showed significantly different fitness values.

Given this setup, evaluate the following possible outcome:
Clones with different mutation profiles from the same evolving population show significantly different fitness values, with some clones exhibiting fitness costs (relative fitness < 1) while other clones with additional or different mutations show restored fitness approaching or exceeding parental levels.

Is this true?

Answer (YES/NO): YES